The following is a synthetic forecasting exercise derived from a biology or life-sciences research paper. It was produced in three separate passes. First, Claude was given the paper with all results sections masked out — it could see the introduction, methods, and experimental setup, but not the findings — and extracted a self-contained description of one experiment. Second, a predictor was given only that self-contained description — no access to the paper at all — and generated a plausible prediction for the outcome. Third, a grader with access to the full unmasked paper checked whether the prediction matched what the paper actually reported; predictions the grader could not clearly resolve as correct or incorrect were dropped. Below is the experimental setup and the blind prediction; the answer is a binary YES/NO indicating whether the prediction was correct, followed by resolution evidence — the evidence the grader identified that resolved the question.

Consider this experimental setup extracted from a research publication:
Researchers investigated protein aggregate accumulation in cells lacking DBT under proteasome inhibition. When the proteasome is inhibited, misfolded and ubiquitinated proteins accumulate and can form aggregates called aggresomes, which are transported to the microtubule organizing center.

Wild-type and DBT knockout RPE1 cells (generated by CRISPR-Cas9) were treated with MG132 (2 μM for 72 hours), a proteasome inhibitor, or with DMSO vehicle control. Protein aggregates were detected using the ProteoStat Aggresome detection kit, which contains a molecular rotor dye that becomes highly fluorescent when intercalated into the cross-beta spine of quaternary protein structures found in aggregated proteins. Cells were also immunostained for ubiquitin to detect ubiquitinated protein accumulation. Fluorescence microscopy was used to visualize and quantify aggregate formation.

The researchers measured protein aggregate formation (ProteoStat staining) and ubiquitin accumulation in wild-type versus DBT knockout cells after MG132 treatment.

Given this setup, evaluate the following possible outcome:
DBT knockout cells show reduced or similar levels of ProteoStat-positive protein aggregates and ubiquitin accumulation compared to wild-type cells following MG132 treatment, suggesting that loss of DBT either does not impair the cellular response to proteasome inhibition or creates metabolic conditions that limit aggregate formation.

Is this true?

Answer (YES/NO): YES